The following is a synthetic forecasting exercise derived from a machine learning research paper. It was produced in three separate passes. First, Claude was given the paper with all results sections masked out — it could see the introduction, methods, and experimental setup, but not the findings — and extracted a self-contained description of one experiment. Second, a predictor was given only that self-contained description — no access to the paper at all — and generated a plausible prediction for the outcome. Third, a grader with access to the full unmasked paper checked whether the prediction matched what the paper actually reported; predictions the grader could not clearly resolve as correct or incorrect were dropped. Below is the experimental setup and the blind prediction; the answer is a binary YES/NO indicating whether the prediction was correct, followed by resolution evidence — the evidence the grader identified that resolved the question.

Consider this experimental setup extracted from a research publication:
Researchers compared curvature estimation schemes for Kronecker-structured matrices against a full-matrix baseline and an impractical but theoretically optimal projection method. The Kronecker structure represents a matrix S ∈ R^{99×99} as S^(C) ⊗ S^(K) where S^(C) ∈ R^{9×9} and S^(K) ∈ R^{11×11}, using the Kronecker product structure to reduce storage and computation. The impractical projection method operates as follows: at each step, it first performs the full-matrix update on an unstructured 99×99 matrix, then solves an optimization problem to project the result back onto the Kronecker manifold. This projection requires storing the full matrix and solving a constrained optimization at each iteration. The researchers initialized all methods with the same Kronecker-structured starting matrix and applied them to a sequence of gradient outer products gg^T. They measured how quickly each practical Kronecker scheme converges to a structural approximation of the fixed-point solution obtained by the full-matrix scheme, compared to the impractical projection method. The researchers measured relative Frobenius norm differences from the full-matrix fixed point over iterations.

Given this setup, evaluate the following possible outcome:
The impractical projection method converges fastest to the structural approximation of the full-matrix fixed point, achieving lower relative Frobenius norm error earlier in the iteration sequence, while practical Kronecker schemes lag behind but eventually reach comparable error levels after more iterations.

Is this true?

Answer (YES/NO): NO